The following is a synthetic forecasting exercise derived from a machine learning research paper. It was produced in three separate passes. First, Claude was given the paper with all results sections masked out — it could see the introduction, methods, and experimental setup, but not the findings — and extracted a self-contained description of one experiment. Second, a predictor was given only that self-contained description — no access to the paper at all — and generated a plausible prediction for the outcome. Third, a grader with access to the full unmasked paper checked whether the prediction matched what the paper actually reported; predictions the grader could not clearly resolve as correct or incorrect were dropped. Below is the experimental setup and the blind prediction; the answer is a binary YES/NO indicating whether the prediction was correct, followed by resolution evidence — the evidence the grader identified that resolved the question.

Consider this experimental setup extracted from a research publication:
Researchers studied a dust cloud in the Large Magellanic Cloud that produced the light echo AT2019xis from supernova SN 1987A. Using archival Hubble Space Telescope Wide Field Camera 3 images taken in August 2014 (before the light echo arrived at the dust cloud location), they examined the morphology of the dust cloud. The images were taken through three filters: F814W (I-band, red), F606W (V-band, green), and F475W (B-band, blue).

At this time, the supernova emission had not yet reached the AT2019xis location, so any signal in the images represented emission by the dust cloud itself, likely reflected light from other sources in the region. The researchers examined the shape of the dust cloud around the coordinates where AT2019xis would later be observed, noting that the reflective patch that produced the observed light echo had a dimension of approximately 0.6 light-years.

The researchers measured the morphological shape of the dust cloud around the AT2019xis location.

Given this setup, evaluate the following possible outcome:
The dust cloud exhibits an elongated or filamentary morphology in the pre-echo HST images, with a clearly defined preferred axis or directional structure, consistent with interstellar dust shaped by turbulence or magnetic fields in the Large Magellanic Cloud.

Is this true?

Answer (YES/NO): NO